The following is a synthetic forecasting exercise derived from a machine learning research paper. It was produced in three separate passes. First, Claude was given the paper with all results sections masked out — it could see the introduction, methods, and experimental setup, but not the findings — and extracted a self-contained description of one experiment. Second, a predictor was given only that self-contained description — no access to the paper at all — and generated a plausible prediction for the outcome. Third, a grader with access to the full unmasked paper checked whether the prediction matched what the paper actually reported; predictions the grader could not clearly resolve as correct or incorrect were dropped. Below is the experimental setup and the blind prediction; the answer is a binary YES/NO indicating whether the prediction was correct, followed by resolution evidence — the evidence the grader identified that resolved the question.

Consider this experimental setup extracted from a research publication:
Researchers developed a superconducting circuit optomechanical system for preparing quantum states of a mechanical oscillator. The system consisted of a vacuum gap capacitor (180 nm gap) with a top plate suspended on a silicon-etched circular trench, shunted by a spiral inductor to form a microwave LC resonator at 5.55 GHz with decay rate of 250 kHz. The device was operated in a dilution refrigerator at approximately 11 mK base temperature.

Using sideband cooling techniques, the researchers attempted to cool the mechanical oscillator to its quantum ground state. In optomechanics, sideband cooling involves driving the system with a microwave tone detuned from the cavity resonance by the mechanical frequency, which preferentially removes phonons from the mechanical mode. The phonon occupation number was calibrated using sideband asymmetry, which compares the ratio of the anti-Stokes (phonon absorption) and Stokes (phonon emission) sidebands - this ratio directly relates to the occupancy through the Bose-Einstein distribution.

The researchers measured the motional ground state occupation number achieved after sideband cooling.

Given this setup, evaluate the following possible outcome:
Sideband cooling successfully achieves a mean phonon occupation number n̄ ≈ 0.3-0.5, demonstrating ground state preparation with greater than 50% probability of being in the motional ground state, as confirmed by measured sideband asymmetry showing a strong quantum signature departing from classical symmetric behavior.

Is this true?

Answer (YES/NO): NO